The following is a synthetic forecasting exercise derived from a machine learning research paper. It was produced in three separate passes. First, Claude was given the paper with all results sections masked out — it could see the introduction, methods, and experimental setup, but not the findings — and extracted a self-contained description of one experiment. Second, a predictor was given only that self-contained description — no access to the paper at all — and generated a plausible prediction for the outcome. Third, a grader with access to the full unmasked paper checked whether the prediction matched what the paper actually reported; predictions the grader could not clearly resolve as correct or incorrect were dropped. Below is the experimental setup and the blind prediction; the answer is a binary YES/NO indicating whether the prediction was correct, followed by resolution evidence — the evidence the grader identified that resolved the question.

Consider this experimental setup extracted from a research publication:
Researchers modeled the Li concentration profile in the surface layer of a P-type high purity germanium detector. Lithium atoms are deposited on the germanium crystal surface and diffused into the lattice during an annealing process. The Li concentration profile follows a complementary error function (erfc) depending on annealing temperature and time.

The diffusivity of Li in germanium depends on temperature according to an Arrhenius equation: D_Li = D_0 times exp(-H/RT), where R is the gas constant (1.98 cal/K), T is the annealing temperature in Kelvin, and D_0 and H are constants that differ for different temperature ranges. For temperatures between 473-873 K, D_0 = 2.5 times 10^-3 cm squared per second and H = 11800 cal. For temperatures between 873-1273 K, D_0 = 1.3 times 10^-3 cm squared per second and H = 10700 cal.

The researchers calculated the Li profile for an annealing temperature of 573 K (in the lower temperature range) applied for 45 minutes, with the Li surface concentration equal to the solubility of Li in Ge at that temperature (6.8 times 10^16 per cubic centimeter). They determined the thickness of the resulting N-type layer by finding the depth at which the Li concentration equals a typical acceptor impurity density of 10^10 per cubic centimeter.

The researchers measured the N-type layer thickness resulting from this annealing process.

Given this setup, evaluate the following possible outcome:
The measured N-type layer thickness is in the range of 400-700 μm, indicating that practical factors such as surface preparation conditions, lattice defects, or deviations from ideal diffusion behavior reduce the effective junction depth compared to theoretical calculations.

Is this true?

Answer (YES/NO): NO